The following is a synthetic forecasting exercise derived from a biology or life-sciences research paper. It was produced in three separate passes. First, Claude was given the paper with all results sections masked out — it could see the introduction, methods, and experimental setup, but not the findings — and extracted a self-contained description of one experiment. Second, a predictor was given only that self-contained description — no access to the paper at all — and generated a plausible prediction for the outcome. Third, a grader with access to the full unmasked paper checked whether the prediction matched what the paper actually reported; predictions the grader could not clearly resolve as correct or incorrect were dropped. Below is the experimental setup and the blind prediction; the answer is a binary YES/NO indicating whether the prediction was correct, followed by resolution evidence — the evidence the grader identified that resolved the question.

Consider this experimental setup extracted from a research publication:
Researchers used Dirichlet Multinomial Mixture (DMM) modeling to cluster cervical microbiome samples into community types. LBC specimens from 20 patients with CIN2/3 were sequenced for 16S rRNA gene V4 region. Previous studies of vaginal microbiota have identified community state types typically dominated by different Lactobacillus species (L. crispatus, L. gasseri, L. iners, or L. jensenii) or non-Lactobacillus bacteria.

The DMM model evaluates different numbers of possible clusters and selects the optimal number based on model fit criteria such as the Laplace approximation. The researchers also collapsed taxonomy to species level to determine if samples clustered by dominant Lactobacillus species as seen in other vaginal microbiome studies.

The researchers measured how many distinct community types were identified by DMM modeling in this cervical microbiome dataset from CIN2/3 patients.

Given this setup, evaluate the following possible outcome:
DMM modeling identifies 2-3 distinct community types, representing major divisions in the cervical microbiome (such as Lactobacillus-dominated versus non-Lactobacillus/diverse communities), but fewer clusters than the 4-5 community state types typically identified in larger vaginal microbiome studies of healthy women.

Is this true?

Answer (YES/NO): YES